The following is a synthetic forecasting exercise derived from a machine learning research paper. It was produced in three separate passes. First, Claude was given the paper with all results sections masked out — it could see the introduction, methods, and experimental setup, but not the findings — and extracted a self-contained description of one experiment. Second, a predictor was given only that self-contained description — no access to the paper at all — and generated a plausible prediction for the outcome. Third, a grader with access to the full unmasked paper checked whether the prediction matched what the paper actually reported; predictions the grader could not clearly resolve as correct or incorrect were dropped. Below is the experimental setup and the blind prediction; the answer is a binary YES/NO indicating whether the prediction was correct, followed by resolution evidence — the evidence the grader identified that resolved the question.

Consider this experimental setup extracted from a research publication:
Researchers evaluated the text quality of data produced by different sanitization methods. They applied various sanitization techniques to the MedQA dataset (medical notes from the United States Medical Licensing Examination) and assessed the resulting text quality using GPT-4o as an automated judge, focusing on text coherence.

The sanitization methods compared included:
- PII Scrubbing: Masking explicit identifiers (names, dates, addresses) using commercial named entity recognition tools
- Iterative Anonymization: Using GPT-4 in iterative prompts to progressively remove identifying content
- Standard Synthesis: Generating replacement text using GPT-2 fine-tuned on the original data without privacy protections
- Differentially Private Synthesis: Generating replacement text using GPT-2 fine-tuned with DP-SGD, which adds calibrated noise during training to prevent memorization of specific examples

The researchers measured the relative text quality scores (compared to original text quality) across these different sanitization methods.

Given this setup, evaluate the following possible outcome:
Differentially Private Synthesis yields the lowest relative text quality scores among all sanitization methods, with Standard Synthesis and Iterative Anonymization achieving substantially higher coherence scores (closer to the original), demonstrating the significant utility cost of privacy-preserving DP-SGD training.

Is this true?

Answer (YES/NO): YES